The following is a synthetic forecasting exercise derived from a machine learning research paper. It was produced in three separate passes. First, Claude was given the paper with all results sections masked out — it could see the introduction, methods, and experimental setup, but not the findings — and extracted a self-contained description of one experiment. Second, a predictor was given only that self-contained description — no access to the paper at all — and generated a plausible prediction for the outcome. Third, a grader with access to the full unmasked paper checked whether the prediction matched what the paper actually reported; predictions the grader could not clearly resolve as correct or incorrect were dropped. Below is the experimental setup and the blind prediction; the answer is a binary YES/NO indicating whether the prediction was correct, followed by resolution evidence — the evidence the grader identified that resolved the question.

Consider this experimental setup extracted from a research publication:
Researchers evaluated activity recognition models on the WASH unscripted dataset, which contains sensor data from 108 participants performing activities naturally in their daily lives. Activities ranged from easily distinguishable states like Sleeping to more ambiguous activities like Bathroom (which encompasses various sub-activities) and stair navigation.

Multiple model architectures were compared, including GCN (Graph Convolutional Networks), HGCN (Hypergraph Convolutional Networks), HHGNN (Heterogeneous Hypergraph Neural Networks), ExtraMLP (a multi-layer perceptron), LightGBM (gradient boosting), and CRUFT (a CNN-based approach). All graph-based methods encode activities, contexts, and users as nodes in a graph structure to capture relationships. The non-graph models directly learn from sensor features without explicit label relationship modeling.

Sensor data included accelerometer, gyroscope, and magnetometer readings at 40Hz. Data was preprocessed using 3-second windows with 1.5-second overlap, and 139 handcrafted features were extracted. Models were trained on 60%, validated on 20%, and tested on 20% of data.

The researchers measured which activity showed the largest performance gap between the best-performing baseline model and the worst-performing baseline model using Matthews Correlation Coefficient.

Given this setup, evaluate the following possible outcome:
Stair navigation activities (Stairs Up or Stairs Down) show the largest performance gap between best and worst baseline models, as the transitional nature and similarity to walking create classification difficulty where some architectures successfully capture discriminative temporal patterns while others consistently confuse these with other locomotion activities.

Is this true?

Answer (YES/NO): NO